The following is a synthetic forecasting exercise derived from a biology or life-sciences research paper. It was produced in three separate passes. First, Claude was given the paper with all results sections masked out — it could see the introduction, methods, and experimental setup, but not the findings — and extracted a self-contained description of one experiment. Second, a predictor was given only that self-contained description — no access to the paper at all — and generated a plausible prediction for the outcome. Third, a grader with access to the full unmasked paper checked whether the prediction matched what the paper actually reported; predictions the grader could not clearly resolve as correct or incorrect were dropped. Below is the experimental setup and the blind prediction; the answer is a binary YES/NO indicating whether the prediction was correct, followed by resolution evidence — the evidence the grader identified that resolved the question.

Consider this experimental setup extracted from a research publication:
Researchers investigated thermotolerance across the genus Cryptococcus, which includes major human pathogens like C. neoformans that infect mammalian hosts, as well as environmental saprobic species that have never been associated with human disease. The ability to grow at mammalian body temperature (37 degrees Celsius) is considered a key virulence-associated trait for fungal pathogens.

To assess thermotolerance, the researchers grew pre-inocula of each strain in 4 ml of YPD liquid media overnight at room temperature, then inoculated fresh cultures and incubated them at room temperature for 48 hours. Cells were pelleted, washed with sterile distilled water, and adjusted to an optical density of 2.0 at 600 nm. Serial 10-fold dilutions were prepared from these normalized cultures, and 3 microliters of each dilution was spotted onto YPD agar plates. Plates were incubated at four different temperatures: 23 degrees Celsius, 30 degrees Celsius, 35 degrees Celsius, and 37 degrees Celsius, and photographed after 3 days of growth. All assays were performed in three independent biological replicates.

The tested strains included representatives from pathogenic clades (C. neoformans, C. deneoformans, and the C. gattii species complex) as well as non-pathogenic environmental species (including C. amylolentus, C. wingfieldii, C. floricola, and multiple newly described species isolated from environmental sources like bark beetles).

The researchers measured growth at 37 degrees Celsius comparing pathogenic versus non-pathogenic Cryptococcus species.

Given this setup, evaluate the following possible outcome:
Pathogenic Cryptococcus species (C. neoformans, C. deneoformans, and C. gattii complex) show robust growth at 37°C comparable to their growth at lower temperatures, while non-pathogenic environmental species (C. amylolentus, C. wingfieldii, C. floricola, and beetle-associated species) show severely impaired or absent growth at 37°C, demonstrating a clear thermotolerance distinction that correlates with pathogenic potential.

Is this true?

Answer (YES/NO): YES